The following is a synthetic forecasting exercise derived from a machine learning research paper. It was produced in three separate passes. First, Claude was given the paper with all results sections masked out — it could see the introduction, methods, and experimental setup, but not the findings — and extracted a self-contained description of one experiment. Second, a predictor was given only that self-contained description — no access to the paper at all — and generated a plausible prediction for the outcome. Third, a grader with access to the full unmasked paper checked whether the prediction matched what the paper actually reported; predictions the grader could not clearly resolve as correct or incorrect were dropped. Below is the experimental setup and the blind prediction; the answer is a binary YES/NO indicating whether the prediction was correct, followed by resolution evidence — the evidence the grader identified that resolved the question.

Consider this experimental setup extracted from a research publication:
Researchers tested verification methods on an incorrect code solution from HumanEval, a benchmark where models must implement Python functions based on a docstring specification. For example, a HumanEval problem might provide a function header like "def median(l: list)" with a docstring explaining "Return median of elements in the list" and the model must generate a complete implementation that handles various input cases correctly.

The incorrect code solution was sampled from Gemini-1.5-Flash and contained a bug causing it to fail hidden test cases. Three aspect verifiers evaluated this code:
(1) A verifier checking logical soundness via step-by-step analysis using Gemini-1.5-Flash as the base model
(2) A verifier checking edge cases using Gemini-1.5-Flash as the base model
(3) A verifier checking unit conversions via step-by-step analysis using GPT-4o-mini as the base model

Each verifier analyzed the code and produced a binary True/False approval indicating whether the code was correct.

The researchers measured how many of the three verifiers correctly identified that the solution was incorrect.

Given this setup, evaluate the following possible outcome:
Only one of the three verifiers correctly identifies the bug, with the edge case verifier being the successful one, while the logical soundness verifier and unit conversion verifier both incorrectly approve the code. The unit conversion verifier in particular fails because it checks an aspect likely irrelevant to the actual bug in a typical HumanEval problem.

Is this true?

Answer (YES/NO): NO